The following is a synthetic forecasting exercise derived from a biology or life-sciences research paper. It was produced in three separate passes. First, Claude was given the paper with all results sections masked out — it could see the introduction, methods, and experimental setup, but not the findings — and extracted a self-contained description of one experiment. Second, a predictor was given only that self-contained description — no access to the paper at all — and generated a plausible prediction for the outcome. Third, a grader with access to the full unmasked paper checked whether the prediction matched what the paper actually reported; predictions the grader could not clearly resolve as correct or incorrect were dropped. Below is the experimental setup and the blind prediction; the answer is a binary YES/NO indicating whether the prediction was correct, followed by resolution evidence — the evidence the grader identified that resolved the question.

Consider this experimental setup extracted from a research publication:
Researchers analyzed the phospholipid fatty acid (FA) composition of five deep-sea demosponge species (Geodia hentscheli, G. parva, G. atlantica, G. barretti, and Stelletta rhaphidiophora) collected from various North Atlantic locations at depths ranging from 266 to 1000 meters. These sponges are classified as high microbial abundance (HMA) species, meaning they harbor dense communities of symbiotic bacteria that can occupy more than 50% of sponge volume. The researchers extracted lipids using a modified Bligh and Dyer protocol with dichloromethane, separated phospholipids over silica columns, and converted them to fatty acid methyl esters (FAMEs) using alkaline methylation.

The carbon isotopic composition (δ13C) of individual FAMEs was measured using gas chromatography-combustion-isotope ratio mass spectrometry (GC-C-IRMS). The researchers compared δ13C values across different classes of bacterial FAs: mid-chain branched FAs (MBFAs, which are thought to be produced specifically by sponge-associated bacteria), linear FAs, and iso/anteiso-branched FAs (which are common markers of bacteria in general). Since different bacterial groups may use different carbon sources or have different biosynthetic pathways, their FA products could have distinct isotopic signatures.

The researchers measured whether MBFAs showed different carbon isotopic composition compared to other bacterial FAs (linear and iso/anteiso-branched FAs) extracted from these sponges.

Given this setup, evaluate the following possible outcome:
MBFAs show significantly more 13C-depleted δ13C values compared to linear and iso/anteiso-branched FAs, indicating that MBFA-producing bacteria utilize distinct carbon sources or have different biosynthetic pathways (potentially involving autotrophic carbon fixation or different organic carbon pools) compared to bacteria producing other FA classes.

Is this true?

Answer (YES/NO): NO